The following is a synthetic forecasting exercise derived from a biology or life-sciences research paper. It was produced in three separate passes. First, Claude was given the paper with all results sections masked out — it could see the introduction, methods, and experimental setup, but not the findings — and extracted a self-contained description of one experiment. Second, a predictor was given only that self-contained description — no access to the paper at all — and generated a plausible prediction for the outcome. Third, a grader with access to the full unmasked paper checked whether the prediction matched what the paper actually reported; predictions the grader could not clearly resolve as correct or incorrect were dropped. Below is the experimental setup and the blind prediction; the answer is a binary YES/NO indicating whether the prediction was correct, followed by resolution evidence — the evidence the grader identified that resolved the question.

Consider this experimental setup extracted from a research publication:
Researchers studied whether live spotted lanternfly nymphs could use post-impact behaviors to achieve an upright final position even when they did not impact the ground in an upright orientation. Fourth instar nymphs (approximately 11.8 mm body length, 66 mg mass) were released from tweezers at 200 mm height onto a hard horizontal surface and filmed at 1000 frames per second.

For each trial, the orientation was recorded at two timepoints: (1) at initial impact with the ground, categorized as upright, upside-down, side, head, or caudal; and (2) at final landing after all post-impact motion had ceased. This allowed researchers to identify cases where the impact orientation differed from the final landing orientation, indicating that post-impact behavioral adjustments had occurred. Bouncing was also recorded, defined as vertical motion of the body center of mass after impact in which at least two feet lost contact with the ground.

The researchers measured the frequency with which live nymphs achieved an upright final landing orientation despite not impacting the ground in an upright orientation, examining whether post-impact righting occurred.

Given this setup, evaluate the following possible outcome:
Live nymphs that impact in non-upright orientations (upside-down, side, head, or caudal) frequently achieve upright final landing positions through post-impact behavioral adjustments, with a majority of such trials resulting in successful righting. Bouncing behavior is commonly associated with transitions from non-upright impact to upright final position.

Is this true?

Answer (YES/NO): NO